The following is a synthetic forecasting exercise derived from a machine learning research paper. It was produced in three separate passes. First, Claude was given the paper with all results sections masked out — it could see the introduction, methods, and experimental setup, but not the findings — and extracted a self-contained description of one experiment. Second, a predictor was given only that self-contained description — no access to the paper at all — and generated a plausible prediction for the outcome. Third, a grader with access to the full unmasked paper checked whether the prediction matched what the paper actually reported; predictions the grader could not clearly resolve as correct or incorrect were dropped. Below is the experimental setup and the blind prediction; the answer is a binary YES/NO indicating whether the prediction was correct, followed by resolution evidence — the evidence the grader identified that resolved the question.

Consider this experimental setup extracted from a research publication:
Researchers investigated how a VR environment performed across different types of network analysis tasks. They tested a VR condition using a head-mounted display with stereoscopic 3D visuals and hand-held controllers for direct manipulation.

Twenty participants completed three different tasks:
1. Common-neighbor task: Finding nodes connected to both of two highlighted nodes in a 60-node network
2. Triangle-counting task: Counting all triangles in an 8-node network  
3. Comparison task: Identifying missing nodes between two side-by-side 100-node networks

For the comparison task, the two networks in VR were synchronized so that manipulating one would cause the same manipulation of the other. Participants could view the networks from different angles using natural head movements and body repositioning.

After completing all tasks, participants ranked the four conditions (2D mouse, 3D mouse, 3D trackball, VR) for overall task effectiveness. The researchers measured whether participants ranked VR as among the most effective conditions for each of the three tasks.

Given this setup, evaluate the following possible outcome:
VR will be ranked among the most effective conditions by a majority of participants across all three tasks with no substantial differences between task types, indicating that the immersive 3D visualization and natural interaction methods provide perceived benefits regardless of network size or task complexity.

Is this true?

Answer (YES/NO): NO